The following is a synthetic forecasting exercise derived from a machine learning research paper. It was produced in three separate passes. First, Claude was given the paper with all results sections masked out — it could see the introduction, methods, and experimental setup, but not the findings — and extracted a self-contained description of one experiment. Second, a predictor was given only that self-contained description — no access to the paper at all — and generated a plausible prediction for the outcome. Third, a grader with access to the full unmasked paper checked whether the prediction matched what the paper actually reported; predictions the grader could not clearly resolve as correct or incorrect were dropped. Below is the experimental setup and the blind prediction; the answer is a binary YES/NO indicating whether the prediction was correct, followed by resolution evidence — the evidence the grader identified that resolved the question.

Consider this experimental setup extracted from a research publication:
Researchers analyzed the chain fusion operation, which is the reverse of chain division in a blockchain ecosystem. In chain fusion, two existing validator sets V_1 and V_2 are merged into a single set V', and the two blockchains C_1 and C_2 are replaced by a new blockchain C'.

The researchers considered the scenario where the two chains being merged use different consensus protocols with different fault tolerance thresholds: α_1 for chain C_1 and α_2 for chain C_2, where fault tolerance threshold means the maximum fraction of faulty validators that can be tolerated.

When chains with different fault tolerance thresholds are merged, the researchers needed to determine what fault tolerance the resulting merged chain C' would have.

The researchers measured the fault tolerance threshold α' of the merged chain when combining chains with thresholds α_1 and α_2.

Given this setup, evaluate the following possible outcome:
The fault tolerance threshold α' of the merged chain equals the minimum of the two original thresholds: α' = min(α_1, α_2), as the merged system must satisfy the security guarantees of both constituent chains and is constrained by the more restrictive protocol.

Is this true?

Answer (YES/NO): NO